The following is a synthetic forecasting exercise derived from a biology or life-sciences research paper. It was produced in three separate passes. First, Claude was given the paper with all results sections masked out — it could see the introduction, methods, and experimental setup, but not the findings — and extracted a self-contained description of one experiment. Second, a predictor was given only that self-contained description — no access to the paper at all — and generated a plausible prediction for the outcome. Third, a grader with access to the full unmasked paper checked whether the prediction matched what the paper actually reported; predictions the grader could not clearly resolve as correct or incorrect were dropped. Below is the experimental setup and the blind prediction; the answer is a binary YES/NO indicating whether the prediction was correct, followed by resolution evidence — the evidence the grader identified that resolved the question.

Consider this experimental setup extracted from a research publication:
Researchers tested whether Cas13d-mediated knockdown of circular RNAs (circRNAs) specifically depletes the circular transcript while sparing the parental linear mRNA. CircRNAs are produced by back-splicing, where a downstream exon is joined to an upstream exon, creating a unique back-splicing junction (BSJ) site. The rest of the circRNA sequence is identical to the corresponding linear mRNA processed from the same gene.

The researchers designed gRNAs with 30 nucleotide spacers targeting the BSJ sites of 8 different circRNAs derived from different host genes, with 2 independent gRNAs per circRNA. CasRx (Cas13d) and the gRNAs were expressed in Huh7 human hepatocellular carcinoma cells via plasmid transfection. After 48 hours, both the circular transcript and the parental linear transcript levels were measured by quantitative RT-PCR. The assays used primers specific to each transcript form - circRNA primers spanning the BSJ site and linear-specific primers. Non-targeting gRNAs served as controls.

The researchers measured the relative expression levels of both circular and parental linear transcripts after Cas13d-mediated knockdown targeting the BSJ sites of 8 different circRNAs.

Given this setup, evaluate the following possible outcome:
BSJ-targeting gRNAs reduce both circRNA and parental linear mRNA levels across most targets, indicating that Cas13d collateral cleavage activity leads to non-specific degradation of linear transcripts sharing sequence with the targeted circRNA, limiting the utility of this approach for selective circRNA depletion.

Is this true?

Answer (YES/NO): NO